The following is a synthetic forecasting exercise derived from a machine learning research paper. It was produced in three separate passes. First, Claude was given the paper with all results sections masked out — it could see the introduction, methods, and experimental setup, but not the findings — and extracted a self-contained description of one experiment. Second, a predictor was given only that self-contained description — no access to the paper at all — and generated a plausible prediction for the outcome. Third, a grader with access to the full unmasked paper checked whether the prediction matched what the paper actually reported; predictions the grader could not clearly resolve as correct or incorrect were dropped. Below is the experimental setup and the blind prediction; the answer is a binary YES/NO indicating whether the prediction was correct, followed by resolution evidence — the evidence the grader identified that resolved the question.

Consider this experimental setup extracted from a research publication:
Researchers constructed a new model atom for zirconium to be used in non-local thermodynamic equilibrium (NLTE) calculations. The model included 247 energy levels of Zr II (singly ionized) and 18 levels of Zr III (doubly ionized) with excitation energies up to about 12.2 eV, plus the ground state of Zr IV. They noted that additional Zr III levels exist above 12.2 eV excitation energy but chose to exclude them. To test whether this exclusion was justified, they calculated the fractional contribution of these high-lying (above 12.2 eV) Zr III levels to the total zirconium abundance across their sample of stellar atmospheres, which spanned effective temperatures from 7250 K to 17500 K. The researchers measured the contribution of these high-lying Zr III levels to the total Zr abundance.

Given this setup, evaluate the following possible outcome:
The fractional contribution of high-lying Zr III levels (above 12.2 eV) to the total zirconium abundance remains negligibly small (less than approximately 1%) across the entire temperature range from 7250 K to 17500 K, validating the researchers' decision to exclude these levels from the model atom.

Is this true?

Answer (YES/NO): YES